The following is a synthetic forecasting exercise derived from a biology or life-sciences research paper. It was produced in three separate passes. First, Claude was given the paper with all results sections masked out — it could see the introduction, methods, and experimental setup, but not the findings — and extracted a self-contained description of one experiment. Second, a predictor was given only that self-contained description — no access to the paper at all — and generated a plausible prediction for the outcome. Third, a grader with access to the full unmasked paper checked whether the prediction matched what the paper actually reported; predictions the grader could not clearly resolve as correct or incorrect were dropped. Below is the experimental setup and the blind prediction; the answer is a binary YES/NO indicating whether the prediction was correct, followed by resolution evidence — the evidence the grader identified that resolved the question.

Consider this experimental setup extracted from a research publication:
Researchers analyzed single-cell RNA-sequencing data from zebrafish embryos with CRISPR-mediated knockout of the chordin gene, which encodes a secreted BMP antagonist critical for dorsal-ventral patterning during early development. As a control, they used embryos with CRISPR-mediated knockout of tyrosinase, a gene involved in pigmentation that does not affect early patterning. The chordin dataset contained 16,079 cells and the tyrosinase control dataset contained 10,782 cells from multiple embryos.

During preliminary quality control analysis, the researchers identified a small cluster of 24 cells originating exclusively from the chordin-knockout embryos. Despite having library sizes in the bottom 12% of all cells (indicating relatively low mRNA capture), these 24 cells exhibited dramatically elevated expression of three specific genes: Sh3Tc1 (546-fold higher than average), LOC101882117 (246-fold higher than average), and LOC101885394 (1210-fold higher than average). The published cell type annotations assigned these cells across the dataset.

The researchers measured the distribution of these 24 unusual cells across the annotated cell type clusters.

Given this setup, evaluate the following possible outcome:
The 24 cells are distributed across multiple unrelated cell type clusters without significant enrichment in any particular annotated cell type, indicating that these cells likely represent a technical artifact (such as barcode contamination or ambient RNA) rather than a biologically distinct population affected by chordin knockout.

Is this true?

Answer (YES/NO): YES